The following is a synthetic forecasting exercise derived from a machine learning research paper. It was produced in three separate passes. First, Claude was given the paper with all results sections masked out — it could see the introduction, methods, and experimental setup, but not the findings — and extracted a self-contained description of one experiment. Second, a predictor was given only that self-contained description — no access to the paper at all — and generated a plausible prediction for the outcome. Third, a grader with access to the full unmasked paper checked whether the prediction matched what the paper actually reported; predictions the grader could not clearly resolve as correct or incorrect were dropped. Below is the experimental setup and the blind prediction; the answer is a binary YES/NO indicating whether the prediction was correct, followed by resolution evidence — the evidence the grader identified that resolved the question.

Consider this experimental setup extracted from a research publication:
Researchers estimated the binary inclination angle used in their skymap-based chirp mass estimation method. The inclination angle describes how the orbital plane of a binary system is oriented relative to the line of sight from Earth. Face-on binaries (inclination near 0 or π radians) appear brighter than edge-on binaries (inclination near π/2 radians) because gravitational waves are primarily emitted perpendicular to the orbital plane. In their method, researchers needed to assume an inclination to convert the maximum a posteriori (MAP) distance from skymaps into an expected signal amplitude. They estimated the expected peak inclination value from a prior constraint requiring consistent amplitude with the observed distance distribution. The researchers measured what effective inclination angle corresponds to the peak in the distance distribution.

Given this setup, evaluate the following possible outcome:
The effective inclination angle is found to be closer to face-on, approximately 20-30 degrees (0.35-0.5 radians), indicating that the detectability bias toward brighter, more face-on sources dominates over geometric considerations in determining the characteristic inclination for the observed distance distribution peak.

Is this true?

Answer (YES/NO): NO